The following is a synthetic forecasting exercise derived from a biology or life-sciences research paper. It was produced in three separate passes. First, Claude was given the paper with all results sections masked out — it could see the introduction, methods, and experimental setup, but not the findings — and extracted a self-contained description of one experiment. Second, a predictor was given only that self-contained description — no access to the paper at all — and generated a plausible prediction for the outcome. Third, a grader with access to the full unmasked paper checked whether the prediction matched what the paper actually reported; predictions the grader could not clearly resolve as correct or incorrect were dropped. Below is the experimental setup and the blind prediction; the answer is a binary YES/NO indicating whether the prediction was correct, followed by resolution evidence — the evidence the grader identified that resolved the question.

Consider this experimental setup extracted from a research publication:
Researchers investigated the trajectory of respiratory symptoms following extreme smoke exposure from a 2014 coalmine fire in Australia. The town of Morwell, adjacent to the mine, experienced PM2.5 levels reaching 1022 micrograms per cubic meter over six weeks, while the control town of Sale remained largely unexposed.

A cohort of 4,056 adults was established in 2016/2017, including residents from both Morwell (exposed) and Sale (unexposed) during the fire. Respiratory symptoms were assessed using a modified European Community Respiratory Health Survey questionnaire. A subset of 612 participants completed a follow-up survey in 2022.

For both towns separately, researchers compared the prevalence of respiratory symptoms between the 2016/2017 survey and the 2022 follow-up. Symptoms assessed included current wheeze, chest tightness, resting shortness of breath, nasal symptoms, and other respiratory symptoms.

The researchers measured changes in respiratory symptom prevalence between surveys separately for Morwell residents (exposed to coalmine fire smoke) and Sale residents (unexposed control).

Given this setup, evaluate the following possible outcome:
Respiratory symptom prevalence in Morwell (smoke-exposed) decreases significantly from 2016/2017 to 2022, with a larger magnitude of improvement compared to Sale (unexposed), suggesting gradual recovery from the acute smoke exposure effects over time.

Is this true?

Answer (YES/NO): NO